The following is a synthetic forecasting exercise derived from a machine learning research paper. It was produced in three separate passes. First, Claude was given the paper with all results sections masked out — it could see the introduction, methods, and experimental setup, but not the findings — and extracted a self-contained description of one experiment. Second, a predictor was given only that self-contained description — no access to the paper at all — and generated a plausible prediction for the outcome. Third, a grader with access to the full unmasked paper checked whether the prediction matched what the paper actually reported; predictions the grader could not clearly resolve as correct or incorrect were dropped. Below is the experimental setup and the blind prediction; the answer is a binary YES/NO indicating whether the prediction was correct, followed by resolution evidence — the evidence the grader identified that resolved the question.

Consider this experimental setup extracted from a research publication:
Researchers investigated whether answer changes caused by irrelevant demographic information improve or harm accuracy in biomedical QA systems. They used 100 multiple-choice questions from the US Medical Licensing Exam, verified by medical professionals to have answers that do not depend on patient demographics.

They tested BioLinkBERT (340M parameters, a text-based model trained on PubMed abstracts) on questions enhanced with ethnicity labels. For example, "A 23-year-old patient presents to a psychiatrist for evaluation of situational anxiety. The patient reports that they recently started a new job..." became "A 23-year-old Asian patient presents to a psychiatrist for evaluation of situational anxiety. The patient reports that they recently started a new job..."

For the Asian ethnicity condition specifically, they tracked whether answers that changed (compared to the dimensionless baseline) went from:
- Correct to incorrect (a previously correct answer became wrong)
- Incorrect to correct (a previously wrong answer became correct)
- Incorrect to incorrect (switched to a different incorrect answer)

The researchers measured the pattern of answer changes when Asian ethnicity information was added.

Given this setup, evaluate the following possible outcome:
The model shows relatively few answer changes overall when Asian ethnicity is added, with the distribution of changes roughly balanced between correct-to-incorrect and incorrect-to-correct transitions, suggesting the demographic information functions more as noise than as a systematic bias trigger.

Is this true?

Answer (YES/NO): NO